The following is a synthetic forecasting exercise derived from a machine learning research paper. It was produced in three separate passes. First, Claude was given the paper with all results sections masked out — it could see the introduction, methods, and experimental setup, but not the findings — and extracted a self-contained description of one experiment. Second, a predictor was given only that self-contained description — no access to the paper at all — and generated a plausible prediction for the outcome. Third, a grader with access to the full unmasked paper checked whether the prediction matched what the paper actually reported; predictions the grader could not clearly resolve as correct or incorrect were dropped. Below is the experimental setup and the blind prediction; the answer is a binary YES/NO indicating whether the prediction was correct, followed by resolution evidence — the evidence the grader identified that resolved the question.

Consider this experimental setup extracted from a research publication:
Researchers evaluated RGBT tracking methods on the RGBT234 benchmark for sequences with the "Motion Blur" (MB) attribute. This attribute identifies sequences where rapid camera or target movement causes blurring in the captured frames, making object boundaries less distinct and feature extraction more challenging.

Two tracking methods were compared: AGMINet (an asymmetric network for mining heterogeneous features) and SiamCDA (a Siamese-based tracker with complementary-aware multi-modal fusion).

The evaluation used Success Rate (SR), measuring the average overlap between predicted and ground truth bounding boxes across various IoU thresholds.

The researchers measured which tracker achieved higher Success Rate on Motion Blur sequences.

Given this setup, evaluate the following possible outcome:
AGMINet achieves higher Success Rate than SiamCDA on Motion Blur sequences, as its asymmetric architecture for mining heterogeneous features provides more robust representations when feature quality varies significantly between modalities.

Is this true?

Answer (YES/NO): YES